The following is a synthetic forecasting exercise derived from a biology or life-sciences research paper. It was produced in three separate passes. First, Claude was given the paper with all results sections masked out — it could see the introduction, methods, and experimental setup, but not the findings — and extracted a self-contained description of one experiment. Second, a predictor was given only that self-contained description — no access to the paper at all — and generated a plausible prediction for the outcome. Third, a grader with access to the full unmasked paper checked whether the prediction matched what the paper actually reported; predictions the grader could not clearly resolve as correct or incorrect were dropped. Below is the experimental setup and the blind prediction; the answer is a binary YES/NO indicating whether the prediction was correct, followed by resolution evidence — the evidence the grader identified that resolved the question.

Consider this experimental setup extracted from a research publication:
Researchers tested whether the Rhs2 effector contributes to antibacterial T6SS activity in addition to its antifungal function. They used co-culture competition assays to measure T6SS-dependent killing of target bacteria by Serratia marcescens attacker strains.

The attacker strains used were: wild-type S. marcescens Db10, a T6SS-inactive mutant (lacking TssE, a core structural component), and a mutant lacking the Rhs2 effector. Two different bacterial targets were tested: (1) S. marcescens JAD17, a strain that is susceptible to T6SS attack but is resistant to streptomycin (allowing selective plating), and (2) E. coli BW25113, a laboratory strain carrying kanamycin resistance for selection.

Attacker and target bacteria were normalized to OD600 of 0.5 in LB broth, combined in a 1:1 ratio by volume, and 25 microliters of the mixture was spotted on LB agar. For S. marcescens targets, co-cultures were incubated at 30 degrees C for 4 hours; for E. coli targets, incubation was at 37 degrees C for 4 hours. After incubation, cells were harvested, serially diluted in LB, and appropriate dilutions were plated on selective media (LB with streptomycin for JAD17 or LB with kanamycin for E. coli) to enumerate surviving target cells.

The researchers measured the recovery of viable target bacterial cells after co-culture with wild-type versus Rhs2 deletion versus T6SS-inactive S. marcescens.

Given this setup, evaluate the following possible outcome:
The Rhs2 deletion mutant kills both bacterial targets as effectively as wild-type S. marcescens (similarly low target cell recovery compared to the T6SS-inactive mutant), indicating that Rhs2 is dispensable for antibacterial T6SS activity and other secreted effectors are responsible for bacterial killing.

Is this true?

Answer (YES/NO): NO